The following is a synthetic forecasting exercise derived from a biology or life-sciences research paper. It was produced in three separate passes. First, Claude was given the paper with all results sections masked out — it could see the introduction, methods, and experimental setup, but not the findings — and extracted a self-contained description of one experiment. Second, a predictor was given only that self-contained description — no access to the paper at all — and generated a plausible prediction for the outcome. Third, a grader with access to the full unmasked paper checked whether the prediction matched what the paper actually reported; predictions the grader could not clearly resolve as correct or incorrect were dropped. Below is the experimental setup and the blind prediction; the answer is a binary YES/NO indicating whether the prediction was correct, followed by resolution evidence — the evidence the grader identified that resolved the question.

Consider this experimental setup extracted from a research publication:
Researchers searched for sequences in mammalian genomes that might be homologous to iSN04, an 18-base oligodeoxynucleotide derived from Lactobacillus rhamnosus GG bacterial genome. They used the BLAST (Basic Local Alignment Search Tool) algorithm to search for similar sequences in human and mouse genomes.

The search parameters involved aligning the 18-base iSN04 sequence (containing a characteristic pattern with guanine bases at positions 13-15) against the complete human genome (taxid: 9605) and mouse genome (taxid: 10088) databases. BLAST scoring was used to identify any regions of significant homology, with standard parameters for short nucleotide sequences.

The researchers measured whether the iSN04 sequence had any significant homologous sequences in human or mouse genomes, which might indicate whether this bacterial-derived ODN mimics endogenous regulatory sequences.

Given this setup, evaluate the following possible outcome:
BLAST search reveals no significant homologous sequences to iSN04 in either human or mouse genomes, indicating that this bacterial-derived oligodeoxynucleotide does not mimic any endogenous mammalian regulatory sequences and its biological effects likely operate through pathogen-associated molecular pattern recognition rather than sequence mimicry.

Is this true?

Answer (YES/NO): NO